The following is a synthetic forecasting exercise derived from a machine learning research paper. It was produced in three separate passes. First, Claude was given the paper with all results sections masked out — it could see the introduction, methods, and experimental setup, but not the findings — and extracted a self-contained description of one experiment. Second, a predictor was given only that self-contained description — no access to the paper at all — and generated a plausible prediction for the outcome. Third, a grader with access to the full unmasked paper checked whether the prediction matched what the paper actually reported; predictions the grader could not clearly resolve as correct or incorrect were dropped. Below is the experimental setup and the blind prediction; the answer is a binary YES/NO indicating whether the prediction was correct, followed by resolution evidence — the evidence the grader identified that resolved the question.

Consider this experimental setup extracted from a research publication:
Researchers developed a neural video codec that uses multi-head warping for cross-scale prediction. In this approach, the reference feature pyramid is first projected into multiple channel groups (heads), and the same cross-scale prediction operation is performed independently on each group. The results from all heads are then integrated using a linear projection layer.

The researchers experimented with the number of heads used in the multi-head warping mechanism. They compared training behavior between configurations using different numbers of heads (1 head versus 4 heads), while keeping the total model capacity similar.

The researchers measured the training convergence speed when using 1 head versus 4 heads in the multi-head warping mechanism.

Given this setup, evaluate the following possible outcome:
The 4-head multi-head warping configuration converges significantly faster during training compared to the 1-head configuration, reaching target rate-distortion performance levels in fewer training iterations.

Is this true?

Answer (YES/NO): YES